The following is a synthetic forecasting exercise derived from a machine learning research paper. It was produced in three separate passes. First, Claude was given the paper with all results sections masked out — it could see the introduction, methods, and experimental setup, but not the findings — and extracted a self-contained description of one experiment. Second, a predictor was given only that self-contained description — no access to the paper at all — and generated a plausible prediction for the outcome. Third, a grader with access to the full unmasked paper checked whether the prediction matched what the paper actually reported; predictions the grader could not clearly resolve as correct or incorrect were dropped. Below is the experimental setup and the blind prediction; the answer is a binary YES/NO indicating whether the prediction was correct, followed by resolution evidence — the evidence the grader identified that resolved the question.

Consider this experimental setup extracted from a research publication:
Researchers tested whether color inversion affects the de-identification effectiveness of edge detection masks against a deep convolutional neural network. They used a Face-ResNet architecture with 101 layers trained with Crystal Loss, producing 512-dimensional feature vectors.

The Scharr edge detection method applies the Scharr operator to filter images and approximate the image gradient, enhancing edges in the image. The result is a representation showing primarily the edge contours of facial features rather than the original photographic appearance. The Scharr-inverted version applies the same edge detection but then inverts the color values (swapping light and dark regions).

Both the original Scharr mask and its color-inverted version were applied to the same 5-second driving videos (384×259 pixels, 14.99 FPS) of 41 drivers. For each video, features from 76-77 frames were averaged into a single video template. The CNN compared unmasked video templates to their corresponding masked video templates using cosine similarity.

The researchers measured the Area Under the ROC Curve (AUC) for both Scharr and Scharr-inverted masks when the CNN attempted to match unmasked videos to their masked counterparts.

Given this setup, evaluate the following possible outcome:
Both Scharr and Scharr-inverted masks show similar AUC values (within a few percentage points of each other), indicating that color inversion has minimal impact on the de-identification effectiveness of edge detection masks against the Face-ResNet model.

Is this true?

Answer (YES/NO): NO